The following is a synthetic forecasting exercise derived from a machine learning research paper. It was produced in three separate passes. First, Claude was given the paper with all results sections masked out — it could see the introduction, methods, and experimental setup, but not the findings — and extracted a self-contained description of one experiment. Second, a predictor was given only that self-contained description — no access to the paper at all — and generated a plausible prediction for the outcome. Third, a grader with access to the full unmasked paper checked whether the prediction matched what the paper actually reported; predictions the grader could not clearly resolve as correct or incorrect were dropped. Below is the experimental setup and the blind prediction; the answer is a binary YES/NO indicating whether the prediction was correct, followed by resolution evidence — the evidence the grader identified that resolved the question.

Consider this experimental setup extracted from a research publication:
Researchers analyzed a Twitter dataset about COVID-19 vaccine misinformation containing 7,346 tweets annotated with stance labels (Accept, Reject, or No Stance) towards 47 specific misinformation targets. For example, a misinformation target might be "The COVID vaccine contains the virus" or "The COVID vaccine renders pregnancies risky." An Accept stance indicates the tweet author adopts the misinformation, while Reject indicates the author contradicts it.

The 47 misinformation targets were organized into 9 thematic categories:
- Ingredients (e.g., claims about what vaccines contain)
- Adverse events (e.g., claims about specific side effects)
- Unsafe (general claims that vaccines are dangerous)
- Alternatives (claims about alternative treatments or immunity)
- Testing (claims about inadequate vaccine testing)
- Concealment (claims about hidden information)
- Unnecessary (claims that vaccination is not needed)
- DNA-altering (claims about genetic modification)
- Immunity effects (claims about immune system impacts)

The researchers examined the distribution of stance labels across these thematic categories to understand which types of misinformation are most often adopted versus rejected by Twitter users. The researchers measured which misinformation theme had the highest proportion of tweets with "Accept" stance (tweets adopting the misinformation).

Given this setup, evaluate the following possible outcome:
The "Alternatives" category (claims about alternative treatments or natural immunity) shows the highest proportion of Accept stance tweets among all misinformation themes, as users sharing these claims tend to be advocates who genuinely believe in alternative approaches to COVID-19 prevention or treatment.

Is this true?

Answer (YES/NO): YES